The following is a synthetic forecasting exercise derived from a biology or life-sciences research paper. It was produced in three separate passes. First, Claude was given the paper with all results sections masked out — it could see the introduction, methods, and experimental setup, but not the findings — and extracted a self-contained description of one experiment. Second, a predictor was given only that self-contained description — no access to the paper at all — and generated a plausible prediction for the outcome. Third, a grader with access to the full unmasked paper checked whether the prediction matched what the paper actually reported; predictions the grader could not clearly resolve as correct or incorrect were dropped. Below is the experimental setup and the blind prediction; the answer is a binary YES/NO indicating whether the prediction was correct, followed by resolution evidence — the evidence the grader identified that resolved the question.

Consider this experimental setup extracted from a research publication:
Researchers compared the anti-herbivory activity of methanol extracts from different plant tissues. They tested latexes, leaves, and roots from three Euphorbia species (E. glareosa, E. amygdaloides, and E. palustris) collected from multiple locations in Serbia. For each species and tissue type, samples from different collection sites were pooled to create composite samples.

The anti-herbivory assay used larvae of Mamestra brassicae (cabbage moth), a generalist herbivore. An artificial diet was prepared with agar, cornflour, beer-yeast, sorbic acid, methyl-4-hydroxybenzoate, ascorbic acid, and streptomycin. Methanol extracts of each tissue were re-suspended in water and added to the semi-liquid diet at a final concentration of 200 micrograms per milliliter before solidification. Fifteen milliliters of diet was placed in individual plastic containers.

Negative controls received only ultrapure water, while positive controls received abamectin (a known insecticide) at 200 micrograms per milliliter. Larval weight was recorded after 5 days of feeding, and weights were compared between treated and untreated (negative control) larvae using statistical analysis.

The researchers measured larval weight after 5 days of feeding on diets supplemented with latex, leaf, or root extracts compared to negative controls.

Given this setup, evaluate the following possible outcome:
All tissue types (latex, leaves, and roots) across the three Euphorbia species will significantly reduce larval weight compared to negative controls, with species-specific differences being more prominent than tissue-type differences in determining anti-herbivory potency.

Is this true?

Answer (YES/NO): NO